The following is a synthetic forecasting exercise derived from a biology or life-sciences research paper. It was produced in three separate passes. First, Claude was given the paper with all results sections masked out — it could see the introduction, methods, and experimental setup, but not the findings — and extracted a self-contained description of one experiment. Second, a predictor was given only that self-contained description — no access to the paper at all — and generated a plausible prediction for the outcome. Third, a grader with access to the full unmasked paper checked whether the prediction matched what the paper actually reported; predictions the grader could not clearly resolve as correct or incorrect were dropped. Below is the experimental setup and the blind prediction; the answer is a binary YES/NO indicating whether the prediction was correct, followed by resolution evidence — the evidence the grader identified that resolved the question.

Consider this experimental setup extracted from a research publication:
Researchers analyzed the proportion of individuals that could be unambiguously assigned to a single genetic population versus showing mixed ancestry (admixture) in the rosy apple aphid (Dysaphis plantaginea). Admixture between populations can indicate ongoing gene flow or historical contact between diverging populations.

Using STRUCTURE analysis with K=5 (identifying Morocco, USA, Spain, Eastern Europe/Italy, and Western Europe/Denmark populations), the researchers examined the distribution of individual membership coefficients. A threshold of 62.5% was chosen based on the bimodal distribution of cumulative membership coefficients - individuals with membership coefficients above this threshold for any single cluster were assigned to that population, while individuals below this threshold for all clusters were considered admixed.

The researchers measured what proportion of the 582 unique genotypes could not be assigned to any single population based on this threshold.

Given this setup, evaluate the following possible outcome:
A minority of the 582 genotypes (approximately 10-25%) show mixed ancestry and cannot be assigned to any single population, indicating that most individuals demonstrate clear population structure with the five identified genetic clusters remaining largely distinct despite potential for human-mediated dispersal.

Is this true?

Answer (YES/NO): NO